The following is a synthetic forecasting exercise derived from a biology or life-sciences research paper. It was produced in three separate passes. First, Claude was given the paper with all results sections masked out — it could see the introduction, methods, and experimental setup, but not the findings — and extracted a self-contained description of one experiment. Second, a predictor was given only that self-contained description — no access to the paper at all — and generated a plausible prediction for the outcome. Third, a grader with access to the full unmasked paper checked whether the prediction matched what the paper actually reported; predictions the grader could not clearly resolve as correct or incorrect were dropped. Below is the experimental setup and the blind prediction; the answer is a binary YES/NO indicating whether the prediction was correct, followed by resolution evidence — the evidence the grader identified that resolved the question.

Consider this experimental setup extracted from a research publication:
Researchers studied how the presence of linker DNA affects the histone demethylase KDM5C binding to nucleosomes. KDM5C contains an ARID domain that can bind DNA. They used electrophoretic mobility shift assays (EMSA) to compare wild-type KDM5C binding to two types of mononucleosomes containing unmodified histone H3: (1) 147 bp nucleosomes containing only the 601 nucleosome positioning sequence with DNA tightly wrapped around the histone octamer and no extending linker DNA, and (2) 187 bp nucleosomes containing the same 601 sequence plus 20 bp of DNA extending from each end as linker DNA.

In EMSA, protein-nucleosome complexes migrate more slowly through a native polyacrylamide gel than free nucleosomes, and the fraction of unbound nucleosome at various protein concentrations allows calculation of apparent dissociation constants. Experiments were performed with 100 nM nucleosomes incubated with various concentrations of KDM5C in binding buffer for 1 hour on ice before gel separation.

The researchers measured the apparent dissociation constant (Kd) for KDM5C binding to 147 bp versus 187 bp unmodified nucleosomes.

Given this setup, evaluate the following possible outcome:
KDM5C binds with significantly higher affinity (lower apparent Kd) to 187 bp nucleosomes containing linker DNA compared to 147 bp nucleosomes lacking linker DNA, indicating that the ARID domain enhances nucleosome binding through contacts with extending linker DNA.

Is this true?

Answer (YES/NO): YES